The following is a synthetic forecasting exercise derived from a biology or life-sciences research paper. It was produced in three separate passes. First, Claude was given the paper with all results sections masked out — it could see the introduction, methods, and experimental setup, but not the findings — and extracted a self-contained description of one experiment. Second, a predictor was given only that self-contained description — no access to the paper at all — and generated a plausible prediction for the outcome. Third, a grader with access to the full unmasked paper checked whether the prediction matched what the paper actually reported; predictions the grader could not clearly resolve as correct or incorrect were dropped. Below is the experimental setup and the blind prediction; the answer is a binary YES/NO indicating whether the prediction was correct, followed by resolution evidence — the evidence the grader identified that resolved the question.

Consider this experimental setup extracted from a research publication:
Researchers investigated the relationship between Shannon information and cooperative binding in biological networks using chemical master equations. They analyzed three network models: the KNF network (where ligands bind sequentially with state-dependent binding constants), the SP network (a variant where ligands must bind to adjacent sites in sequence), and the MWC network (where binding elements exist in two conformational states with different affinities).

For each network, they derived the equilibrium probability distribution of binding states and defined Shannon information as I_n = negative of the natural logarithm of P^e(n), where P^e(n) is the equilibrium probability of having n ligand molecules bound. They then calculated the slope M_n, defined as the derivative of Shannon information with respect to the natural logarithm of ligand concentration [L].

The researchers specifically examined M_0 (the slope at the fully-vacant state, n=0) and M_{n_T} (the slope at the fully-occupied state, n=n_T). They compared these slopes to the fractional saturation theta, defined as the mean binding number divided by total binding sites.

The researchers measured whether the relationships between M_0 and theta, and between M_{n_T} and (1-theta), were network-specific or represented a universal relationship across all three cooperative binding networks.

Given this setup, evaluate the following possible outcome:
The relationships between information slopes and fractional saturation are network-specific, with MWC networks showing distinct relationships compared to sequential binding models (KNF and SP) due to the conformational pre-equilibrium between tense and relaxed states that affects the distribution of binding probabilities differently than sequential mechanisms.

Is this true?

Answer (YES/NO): NO